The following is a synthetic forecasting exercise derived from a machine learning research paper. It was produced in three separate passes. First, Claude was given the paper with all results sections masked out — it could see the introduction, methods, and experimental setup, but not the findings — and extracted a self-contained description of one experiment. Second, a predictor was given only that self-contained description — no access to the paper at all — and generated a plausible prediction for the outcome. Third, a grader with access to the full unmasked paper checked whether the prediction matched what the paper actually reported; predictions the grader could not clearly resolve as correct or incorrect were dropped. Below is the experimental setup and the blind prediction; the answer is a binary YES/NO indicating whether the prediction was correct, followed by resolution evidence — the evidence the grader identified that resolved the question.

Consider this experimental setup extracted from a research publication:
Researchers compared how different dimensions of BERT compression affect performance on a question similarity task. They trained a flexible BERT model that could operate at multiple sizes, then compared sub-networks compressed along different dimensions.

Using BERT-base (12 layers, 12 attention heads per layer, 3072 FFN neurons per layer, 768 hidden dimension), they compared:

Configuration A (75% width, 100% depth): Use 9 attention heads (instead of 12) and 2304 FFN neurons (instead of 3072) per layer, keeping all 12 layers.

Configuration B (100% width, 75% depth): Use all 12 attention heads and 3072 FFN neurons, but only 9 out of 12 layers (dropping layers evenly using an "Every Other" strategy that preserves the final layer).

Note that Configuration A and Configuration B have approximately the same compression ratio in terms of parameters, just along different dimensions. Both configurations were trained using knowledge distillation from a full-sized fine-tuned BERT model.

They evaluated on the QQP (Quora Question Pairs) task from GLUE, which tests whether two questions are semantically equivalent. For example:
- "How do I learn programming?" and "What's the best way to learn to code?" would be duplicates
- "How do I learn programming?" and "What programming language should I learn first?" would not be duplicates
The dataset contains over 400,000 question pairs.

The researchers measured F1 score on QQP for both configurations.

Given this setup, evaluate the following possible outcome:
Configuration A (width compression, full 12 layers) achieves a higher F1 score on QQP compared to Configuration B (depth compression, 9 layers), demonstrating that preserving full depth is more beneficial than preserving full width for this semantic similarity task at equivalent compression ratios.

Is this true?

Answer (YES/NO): NO